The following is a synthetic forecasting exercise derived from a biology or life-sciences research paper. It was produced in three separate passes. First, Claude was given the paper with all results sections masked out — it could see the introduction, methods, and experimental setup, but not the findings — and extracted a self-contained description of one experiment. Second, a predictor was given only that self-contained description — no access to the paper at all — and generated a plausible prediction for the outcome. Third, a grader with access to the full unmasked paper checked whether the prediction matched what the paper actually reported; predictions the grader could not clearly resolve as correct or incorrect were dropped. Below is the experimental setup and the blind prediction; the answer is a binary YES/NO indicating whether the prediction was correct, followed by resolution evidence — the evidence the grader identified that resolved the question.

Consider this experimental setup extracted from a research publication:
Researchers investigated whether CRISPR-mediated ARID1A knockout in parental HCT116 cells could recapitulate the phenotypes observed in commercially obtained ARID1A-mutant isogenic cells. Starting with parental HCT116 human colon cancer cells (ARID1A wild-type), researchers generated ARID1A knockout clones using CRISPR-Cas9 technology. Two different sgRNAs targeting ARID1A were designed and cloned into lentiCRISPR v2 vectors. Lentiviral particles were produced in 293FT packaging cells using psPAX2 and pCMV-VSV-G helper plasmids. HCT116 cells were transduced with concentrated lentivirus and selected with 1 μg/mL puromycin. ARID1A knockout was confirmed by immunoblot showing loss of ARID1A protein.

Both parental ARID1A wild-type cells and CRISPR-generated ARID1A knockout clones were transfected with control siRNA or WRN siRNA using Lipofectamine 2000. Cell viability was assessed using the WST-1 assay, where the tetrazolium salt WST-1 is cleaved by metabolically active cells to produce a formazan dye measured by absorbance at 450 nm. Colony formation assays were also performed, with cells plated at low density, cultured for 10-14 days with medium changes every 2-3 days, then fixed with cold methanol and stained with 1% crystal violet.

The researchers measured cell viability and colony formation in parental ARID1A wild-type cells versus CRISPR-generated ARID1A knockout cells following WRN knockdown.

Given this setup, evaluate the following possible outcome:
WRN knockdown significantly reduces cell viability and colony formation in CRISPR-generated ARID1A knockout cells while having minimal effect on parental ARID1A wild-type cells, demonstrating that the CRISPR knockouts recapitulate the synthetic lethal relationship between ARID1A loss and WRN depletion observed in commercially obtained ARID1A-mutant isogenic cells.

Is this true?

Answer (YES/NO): YES